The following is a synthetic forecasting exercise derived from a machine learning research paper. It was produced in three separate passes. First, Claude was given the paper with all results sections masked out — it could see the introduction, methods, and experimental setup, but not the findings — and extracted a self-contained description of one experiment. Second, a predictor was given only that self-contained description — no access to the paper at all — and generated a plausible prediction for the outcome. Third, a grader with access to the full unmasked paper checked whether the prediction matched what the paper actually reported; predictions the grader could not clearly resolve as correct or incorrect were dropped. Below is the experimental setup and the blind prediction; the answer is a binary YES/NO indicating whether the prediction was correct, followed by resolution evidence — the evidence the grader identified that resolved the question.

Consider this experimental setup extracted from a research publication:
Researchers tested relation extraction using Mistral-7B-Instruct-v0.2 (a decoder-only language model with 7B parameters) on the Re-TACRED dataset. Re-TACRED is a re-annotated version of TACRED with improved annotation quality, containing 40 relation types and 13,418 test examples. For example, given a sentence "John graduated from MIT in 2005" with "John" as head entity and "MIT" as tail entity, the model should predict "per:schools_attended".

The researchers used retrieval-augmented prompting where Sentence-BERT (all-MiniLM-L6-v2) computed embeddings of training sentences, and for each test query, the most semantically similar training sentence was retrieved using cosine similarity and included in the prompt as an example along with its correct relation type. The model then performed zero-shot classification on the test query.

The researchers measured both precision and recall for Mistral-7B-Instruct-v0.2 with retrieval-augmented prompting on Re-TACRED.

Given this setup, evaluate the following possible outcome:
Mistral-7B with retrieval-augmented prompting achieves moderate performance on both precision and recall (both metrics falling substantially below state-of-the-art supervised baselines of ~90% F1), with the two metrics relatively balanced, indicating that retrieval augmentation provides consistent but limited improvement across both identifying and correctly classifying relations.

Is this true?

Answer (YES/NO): NO